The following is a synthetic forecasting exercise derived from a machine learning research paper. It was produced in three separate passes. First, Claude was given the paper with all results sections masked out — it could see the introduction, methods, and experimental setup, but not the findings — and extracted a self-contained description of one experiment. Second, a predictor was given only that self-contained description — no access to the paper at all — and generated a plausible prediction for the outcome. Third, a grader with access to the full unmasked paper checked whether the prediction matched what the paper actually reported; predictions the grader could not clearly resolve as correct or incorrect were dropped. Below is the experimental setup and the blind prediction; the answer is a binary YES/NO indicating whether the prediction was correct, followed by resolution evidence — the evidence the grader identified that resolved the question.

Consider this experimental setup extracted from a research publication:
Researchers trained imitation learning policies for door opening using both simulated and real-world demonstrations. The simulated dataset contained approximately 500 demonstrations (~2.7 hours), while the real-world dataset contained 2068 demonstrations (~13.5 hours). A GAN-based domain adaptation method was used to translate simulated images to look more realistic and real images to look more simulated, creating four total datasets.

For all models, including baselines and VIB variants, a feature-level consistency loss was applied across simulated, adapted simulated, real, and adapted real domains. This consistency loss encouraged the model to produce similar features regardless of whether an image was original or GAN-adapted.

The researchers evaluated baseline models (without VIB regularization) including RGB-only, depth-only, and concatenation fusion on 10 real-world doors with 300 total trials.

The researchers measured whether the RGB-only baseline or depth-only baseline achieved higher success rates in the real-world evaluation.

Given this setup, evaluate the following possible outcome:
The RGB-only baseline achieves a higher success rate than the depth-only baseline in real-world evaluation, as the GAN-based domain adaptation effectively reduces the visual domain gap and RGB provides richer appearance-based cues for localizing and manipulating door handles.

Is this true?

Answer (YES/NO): YES